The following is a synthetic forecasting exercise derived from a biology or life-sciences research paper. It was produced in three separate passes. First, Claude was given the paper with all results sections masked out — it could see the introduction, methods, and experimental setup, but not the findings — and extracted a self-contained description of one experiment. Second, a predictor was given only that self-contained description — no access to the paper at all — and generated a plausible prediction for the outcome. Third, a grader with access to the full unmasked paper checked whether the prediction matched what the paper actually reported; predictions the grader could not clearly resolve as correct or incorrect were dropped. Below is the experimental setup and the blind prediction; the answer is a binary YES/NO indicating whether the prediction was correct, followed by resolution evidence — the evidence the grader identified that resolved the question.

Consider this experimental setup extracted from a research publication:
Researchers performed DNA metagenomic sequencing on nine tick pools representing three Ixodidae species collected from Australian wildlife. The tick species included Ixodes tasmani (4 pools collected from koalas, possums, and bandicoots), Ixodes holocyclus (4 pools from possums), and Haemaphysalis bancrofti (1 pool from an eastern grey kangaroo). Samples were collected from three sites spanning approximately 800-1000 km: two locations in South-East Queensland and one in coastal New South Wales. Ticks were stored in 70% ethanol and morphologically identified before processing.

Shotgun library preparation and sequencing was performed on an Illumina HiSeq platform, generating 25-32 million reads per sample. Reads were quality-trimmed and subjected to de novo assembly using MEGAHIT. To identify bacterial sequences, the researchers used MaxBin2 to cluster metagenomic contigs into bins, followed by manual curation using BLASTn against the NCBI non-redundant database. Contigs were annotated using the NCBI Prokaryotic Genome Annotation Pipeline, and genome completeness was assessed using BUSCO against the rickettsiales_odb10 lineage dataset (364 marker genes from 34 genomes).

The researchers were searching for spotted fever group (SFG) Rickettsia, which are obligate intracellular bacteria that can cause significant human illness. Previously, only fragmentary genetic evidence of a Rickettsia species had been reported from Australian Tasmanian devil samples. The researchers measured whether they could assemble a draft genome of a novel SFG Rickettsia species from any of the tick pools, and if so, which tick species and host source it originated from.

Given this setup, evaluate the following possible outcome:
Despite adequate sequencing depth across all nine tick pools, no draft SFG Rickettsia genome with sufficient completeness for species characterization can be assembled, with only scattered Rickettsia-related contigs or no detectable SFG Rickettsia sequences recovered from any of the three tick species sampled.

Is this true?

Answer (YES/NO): NO